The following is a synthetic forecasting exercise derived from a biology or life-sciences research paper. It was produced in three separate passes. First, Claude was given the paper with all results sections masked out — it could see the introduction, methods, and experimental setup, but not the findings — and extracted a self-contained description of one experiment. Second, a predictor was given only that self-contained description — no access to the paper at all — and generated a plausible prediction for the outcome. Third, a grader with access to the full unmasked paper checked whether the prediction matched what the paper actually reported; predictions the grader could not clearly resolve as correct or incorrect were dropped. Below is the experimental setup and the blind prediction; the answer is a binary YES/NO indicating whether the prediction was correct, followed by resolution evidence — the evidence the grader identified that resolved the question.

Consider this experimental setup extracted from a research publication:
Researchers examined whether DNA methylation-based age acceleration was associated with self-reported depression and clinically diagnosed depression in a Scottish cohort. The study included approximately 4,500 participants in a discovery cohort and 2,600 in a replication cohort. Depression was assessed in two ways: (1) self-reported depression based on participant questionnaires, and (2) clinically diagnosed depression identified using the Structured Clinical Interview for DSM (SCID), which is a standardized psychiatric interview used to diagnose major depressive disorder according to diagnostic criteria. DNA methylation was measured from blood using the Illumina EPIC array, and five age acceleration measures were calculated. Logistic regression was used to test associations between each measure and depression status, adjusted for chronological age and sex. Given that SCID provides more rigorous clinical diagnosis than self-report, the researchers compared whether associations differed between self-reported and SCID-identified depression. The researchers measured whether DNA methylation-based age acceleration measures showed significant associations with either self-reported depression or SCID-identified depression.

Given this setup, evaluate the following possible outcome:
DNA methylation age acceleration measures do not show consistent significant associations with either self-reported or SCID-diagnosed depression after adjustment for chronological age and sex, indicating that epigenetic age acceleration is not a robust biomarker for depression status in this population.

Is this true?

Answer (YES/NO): YES